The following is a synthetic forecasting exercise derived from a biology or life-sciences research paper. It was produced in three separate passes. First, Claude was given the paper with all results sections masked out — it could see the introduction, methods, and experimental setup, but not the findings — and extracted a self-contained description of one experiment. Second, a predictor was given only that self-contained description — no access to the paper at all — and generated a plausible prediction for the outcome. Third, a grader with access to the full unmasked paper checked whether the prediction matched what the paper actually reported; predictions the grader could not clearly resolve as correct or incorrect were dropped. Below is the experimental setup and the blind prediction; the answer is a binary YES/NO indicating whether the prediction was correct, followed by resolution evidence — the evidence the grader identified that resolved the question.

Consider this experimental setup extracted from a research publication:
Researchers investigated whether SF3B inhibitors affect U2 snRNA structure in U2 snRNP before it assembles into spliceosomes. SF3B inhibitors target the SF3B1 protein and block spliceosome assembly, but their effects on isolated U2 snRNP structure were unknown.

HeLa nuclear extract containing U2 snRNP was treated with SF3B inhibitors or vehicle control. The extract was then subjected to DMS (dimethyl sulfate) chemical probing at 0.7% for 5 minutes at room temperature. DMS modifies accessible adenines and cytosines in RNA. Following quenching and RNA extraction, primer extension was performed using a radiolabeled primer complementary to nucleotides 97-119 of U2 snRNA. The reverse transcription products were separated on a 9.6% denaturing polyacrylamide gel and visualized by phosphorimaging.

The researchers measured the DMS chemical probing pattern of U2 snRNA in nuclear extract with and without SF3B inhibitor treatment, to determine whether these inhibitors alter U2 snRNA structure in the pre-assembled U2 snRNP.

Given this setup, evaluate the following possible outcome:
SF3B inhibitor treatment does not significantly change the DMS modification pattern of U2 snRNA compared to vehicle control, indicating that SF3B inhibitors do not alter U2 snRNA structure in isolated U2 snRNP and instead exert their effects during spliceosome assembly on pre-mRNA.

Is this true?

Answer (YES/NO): YES